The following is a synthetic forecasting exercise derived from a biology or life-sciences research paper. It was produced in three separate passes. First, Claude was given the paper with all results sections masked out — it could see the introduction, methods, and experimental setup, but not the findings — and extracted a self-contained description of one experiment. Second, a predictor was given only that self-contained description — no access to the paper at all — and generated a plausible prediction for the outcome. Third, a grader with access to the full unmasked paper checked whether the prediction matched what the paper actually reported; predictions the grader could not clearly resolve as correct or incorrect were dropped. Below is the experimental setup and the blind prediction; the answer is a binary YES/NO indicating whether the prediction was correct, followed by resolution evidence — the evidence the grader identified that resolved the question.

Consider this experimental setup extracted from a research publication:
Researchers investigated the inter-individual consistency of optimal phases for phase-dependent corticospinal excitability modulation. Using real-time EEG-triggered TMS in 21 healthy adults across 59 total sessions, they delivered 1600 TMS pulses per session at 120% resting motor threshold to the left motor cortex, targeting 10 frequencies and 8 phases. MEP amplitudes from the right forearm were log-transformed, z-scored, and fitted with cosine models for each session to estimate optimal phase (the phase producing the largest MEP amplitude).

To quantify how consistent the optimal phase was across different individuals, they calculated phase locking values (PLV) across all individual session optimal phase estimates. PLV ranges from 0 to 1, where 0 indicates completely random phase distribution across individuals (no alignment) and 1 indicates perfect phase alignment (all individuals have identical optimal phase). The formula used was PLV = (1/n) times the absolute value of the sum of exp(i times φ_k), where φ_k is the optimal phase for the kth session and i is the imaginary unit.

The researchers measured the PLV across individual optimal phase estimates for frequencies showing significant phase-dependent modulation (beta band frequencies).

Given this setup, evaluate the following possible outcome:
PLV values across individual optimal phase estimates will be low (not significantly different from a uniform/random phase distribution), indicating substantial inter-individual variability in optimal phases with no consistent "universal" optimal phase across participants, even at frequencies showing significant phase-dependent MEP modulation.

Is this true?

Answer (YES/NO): NO